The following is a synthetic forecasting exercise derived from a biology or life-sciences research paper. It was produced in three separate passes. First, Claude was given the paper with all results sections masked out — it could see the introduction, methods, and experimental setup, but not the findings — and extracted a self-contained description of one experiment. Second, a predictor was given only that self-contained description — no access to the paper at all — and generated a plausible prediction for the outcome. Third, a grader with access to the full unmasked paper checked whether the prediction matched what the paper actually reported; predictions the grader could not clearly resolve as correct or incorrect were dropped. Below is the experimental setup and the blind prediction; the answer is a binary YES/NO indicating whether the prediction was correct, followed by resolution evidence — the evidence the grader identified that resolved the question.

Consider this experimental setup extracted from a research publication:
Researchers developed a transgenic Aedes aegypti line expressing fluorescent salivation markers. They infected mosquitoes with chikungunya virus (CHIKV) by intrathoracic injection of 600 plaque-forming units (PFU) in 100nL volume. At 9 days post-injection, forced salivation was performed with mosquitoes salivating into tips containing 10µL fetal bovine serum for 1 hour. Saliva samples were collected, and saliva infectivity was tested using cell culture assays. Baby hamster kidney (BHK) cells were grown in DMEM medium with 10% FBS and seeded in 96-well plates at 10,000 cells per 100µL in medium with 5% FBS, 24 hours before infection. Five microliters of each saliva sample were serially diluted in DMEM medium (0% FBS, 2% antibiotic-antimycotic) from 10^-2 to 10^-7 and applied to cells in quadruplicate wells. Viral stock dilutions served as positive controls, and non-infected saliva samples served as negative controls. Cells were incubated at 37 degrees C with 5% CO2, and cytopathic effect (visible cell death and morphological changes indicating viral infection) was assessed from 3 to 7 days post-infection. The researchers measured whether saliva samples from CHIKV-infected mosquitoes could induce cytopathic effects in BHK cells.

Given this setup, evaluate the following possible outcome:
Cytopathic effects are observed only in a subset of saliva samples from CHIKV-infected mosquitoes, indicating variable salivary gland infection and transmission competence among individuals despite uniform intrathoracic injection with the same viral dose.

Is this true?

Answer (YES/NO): YES